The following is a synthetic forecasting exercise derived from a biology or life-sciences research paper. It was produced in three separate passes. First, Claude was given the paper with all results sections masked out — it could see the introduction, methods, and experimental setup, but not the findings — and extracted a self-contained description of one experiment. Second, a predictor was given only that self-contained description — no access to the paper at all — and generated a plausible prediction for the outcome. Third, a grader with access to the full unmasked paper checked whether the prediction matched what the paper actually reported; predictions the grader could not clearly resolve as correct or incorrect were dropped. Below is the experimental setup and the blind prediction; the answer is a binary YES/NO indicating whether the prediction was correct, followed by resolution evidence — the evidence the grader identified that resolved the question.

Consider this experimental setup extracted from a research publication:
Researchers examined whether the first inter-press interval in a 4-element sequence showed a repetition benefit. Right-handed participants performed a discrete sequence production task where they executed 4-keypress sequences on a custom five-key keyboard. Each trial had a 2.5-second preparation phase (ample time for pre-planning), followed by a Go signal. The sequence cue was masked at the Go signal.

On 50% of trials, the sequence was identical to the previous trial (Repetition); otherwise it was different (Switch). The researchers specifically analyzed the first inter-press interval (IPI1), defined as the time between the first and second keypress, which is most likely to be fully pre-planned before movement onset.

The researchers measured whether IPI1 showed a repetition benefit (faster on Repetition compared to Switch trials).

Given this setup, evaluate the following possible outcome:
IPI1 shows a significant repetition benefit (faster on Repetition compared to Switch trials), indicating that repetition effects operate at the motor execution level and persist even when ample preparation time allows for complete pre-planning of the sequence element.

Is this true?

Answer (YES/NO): NO